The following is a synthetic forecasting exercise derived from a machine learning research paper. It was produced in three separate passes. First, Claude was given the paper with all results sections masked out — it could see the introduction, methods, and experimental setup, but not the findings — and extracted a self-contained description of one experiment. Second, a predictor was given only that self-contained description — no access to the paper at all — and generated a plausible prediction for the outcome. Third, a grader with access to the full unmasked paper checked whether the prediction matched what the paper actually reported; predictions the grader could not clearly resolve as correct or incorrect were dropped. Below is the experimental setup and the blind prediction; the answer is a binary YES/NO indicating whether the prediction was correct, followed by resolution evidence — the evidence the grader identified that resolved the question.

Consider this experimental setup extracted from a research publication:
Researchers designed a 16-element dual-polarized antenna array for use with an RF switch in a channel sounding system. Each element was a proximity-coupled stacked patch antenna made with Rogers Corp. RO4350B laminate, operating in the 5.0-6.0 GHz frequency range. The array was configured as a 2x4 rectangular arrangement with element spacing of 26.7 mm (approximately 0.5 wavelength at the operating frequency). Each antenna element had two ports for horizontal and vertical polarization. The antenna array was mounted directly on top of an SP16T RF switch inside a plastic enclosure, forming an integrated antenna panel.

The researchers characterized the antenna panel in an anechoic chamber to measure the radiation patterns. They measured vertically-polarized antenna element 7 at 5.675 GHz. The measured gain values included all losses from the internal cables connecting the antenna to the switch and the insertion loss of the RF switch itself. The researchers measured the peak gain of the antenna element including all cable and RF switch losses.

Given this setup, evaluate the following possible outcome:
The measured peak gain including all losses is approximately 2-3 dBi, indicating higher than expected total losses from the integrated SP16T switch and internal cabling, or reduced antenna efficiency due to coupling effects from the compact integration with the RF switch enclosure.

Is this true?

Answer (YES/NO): NO